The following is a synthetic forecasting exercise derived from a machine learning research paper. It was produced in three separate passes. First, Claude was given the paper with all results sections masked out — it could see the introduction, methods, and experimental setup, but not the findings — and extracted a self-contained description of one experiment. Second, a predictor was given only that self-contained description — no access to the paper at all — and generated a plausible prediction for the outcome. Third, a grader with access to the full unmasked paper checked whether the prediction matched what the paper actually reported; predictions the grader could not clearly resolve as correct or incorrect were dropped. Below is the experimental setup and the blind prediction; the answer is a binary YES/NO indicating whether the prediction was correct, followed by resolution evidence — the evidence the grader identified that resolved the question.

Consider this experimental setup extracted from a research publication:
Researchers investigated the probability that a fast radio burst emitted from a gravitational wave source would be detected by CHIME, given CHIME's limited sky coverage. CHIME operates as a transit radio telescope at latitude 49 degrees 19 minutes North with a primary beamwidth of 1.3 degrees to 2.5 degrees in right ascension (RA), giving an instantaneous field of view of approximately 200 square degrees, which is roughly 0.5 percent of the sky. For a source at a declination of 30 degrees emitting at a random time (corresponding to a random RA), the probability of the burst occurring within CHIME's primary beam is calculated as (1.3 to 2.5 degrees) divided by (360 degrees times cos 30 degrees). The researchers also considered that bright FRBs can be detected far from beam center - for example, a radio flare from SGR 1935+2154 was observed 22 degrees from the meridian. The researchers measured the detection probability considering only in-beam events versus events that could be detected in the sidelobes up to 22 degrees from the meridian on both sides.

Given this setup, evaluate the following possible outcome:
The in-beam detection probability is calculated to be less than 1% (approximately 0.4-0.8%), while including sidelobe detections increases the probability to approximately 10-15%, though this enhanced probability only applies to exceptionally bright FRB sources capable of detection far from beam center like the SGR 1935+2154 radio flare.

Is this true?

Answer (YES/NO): YES